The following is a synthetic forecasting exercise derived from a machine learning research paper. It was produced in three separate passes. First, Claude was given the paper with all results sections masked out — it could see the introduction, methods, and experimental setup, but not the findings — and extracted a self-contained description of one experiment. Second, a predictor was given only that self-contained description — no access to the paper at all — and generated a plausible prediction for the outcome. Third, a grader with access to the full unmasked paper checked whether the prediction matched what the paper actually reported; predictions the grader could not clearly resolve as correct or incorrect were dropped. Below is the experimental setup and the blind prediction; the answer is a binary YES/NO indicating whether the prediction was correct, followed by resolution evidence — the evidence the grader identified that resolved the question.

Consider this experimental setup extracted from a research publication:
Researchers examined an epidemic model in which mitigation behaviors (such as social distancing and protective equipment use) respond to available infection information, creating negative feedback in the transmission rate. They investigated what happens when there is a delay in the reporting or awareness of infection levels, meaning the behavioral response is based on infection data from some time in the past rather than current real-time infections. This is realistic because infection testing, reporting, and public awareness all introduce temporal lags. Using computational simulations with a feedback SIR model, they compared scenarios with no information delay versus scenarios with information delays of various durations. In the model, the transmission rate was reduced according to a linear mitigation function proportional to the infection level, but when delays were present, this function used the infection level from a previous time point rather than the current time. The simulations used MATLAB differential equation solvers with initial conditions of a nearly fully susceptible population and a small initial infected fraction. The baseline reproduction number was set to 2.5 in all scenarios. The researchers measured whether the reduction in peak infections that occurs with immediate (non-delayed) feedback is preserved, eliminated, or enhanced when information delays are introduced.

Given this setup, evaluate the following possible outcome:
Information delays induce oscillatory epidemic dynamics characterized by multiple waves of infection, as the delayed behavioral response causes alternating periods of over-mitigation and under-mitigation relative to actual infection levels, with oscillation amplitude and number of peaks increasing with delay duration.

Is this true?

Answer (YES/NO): NO